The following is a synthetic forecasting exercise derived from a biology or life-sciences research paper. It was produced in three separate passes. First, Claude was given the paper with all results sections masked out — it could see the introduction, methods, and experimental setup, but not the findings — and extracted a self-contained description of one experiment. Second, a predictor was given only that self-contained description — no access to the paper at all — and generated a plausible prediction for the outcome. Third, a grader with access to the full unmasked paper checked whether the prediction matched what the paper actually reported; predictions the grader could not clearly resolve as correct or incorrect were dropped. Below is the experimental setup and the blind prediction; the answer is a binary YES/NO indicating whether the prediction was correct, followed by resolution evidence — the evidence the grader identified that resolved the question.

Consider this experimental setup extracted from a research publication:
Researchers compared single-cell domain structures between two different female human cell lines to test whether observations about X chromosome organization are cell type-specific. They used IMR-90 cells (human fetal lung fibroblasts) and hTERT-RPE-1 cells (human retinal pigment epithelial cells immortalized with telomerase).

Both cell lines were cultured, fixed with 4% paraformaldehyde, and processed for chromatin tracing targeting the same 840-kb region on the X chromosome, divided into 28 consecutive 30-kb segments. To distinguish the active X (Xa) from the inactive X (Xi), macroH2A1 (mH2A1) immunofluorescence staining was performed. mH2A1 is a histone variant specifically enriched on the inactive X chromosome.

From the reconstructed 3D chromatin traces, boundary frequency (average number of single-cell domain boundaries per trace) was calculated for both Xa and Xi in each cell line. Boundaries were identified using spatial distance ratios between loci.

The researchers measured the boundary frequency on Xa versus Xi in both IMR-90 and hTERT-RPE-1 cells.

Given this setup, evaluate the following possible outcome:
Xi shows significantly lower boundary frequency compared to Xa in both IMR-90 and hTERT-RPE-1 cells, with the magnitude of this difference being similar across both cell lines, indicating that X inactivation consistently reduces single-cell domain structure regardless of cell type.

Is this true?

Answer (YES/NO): NO